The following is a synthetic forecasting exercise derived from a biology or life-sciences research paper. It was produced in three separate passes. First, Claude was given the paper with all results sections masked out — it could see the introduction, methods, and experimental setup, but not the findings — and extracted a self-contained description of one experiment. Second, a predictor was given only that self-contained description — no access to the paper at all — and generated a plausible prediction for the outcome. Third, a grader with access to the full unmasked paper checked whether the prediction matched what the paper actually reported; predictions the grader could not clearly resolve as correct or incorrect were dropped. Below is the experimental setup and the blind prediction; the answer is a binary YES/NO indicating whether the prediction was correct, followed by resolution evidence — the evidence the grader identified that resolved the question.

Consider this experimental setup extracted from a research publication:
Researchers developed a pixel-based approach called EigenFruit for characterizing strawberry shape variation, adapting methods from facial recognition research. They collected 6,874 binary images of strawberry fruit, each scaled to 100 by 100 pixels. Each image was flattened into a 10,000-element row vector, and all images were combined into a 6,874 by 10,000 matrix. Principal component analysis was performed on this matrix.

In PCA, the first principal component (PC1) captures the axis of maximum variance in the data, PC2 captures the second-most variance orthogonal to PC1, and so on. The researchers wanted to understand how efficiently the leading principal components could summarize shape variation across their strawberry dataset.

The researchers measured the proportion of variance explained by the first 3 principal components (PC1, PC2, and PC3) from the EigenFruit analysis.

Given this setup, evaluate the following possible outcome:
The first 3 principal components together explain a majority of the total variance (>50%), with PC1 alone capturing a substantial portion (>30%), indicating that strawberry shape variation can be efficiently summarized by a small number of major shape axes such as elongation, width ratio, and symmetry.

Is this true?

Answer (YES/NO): NO